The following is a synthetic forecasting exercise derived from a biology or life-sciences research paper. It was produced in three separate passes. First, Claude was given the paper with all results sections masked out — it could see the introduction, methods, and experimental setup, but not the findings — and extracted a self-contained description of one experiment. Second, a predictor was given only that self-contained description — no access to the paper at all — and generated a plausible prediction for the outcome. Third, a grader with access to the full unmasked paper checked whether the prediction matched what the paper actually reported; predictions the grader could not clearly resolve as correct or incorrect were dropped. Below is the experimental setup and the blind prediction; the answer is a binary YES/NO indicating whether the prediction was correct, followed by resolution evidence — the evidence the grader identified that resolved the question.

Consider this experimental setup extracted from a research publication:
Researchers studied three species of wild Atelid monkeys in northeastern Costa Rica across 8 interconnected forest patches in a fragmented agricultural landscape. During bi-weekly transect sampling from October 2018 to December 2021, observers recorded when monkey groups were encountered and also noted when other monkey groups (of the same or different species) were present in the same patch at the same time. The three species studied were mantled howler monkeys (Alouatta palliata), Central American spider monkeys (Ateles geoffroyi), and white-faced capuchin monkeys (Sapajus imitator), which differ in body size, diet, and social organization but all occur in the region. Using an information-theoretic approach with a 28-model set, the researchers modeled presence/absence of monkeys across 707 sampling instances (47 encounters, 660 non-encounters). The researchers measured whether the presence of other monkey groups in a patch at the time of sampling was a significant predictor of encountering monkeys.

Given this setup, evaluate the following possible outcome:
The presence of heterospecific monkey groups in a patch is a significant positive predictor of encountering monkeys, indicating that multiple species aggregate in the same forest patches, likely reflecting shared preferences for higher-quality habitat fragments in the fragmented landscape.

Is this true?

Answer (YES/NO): NO